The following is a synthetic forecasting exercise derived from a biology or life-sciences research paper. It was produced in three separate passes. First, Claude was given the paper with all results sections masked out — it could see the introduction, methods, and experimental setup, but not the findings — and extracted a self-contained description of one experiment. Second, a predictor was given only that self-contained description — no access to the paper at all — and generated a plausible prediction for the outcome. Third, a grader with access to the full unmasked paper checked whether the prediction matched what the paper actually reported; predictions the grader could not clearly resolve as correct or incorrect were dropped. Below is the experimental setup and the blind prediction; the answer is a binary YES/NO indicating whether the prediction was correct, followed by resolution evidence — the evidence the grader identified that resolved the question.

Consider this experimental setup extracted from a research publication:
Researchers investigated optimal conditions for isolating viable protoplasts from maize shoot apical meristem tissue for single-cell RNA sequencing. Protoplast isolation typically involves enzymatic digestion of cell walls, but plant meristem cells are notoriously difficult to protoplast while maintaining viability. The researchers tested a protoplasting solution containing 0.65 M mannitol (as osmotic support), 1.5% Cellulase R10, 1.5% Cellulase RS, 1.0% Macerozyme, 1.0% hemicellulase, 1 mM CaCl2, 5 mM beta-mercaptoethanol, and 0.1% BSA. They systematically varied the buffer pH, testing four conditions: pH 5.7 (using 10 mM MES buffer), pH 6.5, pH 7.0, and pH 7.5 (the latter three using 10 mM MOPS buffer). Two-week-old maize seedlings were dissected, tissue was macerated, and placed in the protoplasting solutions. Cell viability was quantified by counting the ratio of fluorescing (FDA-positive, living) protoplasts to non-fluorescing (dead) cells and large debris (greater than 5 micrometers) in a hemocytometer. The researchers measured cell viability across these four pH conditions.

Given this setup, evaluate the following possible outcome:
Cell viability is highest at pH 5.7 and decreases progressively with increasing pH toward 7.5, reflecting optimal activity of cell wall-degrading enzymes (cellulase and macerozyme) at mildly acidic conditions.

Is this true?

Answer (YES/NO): NO